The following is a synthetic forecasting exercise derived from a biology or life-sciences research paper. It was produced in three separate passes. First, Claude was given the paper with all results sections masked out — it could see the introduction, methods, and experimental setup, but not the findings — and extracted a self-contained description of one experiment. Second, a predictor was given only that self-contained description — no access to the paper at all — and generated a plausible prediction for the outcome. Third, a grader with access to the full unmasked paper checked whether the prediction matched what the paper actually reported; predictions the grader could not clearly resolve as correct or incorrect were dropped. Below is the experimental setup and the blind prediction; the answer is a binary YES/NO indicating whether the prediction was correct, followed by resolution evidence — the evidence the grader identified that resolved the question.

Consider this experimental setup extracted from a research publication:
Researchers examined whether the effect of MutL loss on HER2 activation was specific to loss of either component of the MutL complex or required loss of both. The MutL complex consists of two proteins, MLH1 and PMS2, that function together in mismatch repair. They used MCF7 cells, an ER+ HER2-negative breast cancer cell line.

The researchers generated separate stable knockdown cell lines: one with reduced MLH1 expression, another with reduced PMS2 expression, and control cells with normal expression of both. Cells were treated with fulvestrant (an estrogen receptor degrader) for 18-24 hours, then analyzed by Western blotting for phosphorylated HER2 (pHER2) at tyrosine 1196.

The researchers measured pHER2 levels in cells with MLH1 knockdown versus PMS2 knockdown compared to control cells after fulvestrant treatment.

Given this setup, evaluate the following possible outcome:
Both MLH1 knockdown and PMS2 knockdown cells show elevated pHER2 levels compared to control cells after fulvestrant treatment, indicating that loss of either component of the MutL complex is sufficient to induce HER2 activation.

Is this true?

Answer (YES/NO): YES